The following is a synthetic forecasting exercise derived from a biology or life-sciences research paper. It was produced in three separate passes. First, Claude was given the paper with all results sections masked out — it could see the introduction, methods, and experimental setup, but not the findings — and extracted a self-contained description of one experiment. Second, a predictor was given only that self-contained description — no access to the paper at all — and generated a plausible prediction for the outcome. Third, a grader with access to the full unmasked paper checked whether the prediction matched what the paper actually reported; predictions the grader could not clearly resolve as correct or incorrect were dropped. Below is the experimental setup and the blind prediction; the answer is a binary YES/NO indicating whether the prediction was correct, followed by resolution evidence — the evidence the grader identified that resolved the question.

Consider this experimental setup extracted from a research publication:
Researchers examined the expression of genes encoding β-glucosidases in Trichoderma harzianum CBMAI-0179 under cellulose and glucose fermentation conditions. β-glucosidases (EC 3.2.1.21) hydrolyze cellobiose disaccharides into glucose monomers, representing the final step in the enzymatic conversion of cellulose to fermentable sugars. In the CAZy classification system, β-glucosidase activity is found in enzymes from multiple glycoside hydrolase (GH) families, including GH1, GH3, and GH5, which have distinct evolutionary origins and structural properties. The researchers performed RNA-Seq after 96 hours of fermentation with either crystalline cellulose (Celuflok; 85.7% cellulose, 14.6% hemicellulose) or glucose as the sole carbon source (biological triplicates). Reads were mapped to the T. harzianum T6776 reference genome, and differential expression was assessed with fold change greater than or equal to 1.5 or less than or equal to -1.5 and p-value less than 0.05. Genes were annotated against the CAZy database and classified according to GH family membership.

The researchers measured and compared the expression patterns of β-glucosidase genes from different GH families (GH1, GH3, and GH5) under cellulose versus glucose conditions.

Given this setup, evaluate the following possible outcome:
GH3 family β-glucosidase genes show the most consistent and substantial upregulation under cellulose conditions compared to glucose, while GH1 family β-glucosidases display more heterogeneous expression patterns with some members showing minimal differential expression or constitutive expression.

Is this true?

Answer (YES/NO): NO